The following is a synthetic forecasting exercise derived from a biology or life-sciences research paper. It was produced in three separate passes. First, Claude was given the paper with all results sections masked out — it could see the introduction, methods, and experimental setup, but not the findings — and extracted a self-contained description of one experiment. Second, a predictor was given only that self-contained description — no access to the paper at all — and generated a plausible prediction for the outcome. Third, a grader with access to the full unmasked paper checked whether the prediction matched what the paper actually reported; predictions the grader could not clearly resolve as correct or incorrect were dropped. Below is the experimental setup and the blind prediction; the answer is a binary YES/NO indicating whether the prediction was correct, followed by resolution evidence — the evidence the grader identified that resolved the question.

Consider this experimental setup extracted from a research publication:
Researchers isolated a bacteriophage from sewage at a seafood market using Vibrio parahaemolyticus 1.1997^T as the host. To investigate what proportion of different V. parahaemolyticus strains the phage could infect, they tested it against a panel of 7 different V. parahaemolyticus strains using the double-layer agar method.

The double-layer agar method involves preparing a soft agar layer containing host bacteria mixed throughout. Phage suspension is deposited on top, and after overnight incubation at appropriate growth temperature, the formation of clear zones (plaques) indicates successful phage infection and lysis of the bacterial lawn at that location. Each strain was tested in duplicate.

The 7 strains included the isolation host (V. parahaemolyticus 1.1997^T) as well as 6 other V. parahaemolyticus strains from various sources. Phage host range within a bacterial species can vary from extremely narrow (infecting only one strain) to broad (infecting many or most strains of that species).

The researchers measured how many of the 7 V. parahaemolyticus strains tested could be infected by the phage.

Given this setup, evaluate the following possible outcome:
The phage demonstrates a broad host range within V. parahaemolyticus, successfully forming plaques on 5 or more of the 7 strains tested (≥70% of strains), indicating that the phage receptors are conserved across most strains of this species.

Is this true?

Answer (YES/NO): NO